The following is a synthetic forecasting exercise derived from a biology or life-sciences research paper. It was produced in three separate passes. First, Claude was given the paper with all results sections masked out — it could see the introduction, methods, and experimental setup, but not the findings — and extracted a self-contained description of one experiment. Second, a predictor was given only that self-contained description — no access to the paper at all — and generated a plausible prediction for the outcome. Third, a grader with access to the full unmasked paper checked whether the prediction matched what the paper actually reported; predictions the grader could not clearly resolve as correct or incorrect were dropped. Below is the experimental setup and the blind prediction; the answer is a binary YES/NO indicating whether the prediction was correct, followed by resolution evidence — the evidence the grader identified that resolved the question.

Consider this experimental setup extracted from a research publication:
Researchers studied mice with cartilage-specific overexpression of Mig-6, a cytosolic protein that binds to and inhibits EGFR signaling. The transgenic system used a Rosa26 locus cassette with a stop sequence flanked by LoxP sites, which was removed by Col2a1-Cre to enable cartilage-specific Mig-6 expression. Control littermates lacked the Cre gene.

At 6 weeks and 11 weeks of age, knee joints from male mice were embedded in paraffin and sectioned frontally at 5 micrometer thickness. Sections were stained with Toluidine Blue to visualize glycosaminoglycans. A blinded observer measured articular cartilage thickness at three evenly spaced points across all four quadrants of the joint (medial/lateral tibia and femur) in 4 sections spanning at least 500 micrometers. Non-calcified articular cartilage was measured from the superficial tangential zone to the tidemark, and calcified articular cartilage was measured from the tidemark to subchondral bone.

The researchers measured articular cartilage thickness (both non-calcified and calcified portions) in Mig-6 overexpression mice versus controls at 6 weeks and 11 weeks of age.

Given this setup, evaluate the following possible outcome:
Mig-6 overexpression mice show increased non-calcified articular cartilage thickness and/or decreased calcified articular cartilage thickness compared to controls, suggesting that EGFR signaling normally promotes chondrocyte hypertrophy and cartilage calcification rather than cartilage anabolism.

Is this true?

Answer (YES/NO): NO